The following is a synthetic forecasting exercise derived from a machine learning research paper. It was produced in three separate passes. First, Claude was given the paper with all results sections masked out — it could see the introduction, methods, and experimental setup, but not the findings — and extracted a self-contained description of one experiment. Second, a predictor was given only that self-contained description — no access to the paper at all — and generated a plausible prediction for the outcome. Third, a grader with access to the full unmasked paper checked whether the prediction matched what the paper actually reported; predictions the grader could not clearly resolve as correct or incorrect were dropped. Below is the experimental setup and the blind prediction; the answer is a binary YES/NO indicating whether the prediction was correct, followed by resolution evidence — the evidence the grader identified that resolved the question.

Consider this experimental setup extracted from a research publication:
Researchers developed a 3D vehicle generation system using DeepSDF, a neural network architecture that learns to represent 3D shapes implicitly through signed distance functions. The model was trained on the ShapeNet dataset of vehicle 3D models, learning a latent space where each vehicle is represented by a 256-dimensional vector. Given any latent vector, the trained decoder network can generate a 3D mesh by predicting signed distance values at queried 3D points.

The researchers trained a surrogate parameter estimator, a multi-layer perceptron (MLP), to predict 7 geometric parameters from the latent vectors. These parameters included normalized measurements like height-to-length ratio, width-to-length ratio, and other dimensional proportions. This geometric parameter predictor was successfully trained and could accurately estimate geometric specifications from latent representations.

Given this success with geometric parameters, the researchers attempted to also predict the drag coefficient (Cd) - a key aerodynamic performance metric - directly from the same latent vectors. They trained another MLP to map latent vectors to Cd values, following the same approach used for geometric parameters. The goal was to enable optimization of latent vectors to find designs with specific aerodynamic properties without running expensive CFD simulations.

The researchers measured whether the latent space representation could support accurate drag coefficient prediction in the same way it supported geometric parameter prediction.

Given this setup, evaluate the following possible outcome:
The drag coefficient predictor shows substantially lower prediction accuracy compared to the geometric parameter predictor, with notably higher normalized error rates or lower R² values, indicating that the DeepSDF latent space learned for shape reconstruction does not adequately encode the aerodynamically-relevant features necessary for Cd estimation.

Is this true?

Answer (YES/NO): YES